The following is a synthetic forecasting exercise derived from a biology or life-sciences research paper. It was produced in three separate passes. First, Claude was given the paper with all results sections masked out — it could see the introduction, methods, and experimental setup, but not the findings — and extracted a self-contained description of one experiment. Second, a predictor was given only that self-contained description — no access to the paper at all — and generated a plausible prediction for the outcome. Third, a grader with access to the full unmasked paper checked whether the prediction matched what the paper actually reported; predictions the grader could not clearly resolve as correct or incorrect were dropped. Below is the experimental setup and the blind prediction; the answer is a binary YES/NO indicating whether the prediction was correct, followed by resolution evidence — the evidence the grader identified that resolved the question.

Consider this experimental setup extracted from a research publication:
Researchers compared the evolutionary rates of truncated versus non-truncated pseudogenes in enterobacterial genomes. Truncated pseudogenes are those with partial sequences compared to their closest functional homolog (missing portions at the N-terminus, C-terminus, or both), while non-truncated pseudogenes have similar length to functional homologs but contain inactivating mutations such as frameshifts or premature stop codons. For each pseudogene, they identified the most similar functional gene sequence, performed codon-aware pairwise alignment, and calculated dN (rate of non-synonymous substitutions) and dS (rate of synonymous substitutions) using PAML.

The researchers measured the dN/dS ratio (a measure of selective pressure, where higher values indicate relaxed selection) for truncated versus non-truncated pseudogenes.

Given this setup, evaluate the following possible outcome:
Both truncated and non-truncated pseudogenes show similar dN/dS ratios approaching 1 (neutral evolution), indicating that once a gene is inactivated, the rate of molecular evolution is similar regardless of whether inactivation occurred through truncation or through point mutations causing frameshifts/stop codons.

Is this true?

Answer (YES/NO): NO